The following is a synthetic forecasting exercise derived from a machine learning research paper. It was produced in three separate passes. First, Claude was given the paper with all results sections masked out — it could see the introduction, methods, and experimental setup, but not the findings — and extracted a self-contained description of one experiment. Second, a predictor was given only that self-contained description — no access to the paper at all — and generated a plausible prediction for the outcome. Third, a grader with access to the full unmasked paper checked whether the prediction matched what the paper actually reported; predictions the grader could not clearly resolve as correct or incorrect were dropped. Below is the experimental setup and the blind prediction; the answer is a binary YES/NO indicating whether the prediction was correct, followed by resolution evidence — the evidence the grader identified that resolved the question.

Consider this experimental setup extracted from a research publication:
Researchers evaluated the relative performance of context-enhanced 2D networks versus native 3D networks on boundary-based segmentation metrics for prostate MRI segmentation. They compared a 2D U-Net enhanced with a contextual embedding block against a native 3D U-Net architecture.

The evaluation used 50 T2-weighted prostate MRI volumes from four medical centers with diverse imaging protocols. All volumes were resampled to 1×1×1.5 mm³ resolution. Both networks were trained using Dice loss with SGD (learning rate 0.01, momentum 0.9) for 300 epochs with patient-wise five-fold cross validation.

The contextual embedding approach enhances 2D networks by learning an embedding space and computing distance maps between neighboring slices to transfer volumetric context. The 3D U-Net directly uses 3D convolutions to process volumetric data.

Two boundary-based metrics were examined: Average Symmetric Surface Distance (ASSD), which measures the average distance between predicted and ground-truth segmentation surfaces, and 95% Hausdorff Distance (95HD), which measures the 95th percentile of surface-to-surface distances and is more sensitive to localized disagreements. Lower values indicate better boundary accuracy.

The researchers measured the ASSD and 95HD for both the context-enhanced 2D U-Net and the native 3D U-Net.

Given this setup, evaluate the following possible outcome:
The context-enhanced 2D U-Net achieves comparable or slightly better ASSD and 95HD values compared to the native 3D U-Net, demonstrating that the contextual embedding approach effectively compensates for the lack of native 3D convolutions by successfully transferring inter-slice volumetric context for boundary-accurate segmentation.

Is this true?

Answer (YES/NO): YES